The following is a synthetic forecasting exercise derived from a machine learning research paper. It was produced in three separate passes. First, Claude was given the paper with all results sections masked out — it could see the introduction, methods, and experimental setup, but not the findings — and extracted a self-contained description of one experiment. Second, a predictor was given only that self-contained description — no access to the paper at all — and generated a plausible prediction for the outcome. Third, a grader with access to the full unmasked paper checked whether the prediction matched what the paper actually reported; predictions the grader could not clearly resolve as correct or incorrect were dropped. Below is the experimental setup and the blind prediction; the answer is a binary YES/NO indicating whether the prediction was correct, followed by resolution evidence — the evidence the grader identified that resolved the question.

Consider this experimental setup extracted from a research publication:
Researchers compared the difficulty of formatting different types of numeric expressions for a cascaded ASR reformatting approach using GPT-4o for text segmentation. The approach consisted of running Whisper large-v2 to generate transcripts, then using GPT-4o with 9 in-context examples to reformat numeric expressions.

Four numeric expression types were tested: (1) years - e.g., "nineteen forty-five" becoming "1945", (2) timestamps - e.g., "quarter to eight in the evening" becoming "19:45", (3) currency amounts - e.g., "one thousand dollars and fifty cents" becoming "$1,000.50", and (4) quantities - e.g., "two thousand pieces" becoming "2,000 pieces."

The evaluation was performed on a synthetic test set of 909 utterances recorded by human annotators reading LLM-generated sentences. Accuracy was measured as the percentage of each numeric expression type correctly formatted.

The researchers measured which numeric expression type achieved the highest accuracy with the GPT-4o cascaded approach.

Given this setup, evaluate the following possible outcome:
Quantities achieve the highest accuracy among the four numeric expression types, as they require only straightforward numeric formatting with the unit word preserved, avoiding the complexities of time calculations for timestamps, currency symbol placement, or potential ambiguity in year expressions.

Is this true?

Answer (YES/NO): YES